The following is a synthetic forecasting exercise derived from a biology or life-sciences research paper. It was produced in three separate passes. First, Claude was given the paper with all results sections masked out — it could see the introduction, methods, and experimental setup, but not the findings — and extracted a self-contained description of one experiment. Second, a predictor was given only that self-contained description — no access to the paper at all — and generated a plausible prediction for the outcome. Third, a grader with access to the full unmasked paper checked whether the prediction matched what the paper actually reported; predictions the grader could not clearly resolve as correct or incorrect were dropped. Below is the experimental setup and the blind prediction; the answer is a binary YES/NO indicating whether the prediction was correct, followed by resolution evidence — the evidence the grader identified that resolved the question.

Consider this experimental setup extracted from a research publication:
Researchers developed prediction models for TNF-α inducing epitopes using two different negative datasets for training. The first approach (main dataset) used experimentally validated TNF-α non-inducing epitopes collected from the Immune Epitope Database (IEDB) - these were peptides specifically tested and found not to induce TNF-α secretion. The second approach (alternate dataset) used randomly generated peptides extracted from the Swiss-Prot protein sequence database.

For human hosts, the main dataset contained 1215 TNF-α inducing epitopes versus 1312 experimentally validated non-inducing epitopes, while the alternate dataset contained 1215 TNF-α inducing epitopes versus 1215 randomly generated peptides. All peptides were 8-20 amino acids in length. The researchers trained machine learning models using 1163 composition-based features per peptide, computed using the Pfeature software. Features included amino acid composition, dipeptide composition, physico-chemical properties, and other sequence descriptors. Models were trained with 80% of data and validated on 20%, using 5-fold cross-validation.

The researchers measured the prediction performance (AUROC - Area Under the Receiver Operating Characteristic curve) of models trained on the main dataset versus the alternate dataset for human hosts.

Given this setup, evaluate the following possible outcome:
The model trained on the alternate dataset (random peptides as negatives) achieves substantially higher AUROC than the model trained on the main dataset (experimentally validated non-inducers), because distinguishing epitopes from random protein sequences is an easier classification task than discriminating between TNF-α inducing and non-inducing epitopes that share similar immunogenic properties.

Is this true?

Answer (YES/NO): NO